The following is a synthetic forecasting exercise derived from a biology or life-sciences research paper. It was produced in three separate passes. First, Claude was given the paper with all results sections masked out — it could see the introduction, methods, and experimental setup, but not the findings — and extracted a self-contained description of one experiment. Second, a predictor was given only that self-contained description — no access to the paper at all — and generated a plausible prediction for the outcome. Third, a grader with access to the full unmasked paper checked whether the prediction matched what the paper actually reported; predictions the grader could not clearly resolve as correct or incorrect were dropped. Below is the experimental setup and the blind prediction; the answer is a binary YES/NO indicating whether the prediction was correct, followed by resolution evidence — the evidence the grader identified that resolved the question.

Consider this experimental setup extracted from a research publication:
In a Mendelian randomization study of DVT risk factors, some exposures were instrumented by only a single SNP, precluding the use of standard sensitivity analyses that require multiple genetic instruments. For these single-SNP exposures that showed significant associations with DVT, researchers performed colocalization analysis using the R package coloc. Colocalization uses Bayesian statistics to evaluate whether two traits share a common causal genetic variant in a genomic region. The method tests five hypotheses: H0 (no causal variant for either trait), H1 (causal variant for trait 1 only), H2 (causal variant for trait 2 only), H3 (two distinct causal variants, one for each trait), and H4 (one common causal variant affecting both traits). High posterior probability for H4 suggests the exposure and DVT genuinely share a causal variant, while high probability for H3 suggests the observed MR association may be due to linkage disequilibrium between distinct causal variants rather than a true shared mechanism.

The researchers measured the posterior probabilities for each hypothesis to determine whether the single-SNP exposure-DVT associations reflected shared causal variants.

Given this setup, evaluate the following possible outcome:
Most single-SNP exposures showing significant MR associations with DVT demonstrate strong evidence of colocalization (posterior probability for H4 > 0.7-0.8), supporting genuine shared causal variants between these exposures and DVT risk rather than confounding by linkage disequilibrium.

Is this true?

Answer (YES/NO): NO